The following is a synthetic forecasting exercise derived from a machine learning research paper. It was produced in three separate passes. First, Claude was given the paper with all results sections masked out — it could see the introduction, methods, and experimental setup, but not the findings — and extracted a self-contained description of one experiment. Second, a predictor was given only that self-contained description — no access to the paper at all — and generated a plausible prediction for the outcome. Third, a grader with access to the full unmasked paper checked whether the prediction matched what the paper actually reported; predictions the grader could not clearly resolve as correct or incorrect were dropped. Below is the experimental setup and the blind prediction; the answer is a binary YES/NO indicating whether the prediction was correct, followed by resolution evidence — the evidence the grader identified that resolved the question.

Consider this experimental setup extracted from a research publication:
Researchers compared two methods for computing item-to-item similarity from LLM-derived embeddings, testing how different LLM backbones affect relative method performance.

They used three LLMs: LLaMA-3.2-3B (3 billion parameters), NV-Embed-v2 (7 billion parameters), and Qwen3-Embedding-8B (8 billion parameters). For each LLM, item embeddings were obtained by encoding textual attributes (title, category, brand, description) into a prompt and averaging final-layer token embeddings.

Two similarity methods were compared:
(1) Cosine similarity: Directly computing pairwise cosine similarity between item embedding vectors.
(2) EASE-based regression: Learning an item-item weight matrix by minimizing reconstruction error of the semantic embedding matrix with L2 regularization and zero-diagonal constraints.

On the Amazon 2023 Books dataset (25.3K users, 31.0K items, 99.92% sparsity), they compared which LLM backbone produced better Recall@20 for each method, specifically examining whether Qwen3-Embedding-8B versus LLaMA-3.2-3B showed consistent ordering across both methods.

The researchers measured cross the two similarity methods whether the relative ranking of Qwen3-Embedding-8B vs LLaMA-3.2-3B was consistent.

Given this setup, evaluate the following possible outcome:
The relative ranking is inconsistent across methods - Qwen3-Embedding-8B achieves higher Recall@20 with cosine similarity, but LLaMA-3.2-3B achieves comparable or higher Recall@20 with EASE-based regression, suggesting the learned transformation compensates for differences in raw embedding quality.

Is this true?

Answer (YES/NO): YES